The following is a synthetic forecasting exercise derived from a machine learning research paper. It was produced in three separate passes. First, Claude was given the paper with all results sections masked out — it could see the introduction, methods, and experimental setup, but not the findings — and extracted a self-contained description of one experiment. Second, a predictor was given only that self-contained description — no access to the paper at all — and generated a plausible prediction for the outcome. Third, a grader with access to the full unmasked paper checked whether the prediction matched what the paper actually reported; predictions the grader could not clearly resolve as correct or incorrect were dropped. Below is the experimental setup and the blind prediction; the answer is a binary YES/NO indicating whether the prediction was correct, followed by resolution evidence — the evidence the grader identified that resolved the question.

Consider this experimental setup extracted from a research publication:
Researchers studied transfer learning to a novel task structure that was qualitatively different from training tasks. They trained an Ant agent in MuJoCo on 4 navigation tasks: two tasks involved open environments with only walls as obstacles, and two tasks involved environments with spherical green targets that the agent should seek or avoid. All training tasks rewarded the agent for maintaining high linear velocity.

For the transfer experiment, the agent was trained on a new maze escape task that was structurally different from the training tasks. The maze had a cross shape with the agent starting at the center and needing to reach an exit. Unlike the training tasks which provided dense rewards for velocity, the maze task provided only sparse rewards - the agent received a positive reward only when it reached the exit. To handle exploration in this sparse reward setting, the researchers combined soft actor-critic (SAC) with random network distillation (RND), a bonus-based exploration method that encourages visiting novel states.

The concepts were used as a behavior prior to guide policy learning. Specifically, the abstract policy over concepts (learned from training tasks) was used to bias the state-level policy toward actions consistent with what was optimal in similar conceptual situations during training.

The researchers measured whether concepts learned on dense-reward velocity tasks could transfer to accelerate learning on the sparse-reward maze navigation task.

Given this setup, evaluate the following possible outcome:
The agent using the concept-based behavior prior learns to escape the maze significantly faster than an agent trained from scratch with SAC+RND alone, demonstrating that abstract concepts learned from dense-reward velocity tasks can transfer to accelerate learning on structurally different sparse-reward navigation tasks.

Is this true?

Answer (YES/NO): YES